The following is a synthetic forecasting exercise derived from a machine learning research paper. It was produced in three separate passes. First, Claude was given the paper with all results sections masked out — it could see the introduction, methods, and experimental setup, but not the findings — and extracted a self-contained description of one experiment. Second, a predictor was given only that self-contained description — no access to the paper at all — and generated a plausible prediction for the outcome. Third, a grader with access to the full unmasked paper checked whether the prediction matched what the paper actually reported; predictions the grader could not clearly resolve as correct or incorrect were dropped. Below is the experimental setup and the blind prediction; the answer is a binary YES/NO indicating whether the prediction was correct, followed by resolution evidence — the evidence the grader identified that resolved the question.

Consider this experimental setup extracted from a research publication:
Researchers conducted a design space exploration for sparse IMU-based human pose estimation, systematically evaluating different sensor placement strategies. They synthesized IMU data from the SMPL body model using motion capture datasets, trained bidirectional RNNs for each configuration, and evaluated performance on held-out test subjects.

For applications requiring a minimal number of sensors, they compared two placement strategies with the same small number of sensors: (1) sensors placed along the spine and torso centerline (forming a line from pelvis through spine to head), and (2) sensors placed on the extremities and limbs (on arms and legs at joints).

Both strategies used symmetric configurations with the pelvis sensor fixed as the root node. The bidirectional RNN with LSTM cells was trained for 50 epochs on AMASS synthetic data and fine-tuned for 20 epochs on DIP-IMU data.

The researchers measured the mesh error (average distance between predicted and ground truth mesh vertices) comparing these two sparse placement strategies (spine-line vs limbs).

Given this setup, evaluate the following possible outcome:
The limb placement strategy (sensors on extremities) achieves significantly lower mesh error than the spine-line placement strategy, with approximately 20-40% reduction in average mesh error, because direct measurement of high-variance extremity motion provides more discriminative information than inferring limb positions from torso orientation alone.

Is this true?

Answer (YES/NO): YES